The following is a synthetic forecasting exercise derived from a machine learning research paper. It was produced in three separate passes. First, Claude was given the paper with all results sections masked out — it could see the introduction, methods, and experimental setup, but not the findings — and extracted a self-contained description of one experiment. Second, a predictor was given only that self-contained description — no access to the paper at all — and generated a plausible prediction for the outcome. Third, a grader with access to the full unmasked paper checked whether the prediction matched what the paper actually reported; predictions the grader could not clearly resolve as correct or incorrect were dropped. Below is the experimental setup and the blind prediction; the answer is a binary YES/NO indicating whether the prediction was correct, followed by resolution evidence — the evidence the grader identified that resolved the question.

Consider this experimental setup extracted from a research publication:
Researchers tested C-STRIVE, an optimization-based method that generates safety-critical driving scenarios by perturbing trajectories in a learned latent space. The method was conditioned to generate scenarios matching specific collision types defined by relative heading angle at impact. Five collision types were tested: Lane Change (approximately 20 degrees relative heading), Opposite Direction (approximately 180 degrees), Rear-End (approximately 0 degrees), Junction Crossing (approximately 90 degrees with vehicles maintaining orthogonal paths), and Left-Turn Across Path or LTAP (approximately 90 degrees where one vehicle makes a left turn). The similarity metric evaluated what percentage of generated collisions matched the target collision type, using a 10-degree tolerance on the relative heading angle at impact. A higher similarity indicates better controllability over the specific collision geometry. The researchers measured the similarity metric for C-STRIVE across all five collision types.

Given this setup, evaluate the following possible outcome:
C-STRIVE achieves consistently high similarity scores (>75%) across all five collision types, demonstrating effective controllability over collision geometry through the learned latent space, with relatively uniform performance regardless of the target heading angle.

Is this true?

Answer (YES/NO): NO